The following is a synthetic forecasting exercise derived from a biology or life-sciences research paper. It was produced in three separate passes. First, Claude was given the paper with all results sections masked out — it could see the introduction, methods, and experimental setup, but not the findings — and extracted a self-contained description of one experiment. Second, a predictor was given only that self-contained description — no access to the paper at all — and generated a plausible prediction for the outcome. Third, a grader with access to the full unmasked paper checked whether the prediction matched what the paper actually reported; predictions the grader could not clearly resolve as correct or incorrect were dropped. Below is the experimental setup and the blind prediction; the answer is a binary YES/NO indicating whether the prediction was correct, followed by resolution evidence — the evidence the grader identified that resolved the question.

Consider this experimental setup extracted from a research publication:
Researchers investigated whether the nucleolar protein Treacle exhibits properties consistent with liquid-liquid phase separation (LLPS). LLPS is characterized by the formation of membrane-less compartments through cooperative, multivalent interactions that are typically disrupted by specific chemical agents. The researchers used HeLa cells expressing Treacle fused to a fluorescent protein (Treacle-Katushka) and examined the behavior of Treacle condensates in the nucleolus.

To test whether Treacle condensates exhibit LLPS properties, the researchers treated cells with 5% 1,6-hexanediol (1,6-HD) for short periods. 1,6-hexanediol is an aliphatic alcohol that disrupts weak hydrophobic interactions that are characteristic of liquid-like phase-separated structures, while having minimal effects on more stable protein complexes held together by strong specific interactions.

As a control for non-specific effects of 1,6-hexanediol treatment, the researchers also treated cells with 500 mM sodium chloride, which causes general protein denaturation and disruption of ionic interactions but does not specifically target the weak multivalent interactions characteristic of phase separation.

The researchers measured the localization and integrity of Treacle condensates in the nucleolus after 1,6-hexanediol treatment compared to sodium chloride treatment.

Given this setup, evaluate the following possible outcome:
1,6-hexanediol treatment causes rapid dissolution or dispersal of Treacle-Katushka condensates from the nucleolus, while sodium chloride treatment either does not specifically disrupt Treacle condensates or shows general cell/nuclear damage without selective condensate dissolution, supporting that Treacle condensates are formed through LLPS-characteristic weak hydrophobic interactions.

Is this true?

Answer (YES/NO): NO